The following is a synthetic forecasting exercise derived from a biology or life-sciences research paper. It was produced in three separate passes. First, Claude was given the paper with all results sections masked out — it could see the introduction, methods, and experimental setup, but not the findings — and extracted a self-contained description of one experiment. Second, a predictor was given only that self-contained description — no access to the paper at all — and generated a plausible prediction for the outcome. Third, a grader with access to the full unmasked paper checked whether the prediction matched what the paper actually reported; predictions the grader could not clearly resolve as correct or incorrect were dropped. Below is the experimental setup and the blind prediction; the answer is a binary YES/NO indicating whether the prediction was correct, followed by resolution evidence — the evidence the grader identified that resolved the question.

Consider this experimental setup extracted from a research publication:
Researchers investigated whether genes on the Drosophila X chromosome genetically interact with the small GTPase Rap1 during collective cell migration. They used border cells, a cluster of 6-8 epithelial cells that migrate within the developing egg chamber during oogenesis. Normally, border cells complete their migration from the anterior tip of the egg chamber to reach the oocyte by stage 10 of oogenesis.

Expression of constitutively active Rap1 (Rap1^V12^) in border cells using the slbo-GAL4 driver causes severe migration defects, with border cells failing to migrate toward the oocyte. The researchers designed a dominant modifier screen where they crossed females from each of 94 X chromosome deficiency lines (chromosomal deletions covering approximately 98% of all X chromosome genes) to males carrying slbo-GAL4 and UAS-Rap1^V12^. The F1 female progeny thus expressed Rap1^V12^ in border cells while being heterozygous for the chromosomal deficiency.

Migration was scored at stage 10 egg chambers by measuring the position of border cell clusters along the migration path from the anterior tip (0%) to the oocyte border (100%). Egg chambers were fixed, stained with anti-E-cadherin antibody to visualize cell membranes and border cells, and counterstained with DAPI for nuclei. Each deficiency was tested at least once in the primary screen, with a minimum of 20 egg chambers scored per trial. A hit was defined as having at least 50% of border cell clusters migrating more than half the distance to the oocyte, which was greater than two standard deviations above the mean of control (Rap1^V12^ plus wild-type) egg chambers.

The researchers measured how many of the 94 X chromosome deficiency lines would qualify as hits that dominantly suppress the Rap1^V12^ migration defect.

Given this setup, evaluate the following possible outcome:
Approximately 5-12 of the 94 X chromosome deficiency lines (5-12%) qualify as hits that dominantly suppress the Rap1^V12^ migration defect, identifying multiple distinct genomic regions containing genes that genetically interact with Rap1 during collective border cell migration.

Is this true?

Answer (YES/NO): YES